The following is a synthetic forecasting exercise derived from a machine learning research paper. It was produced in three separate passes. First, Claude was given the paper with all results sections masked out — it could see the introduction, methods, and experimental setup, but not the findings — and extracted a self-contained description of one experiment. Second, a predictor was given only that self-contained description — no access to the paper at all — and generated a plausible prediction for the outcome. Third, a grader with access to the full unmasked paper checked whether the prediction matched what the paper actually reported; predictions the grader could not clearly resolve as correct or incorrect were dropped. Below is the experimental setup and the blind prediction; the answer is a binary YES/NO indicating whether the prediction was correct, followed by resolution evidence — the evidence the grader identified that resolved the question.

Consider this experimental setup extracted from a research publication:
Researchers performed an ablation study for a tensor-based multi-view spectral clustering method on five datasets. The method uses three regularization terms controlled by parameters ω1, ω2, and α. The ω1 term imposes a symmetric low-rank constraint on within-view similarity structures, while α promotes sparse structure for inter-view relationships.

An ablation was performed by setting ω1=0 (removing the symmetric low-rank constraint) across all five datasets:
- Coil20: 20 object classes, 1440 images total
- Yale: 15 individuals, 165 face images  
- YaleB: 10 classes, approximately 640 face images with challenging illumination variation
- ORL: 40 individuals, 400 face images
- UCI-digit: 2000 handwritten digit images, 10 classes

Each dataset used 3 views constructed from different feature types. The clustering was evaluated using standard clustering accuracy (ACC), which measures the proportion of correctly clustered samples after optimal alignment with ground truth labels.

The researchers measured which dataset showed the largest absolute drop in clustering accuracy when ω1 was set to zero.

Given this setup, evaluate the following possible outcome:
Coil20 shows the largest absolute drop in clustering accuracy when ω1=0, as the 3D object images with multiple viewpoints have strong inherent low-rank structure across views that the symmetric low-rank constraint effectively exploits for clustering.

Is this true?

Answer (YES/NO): NO